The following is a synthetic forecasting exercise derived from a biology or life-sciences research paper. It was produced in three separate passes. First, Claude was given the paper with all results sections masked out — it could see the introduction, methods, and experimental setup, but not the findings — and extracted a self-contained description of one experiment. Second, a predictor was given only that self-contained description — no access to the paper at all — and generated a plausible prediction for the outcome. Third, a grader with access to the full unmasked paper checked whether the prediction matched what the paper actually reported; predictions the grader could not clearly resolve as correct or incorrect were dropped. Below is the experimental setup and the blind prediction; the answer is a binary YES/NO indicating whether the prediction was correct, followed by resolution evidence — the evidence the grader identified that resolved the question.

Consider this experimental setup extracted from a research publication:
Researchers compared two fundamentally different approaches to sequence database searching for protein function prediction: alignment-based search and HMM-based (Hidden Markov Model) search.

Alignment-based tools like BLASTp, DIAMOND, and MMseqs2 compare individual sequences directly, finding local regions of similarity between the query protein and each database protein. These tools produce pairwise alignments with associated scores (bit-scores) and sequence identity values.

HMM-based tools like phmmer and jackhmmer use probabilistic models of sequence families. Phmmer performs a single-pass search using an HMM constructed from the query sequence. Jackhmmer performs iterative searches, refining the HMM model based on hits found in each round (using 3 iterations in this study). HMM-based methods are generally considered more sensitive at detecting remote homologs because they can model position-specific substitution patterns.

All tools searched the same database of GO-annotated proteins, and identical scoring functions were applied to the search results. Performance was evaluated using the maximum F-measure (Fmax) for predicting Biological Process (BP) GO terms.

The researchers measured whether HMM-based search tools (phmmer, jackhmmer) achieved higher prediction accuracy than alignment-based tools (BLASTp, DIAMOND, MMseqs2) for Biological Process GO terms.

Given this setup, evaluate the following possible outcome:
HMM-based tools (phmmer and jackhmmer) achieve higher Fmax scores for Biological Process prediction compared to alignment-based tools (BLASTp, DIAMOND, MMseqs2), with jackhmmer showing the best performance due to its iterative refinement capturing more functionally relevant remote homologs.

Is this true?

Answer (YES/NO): NO